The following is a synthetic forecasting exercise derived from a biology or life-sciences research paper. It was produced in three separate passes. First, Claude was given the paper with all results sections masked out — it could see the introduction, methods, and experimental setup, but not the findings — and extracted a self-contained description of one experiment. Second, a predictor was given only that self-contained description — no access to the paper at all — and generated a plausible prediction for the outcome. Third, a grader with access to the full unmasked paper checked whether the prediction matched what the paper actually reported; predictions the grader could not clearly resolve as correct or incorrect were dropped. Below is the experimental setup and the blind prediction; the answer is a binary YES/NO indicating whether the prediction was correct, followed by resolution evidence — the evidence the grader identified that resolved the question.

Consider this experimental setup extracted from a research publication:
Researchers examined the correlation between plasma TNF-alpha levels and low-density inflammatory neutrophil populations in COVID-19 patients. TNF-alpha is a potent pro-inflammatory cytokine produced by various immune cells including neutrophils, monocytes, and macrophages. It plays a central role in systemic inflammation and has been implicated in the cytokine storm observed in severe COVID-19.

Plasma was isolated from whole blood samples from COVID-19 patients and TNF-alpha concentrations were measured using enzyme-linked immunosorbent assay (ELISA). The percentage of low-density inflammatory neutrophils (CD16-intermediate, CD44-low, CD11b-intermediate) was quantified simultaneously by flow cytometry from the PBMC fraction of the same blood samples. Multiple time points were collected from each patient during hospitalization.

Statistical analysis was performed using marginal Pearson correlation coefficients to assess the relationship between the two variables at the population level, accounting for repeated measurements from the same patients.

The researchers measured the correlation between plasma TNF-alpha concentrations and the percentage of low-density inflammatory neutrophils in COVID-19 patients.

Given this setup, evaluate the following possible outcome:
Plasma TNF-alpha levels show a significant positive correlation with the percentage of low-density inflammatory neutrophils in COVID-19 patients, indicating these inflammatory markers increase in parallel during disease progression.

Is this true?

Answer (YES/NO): NO